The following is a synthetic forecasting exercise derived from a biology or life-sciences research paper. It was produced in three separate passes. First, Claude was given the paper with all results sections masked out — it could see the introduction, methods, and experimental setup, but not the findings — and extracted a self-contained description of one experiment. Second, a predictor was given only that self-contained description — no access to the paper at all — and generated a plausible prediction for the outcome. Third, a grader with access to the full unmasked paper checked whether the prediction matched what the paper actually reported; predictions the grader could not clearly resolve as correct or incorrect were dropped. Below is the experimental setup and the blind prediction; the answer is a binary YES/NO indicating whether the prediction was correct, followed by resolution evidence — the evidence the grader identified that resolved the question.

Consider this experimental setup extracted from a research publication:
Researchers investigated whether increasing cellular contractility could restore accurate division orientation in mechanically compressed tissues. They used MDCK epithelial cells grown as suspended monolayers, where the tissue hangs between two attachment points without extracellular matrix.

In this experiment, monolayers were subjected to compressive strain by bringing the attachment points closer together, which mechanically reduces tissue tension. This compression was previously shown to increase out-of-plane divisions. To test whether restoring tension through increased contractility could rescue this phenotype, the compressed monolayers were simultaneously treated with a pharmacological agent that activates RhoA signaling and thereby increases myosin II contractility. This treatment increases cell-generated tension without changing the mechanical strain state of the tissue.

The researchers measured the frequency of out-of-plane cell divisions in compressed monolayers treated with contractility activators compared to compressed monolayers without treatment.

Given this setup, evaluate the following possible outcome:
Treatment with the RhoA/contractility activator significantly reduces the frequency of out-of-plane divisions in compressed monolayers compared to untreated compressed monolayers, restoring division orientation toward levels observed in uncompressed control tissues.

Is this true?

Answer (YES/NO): YES